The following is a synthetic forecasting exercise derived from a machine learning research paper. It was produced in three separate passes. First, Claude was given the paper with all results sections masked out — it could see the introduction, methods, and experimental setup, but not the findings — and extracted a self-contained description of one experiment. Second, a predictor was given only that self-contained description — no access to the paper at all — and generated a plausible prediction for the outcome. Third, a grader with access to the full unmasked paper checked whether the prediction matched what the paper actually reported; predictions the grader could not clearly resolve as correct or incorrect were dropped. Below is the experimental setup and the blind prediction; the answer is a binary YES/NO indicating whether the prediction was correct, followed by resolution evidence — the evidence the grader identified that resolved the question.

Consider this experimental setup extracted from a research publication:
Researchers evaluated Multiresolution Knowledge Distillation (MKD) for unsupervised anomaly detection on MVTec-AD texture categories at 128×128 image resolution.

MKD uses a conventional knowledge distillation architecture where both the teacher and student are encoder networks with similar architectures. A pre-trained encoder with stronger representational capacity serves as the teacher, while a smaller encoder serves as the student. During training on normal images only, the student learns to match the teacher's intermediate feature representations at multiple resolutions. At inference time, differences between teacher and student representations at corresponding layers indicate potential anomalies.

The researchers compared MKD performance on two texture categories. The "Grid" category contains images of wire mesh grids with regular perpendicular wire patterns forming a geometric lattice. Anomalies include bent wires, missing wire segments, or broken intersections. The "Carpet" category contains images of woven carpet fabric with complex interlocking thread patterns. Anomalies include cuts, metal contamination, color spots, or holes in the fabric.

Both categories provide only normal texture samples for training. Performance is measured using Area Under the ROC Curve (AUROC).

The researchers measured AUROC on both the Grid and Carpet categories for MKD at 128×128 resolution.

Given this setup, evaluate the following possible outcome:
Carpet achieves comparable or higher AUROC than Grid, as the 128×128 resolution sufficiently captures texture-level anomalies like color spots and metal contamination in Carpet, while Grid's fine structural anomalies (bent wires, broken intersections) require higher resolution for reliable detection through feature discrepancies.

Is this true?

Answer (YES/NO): YES